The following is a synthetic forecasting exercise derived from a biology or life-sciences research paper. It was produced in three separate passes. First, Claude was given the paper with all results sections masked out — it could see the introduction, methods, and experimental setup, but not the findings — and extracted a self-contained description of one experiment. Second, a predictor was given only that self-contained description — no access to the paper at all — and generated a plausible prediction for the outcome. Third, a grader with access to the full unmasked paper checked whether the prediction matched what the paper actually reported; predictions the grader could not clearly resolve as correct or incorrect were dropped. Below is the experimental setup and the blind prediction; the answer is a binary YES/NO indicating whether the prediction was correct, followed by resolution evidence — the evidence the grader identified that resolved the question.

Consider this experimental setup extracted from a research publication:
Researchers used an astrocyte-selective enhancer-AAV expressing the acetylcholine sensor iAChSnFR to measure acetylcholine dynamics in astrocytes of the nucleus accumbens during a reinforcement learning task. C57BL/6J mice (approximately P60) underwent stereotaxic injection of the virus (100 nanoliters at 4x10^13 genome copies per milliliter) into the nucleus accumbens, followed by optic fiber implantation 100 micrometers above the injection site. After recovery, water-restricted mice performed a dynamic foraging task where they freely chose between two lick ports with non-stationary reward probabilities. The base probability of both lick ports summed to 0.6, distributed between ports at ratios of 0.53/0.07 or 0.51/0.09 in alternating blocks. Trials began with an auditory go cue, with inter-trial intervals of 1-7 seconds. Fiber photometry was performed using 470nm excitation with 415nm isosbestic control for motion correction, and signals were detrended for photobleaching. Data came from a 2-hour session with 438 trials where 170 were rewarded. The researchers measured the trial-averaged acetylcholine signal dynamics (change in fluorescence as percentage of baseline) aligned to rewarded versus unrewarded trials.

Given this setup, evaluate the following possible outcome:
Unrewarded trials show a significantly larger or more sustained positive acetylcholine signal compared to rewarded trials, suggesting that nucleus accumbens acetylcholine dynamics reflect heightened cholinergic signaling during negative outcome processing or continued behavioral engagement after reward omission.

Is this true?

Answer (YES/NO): YES